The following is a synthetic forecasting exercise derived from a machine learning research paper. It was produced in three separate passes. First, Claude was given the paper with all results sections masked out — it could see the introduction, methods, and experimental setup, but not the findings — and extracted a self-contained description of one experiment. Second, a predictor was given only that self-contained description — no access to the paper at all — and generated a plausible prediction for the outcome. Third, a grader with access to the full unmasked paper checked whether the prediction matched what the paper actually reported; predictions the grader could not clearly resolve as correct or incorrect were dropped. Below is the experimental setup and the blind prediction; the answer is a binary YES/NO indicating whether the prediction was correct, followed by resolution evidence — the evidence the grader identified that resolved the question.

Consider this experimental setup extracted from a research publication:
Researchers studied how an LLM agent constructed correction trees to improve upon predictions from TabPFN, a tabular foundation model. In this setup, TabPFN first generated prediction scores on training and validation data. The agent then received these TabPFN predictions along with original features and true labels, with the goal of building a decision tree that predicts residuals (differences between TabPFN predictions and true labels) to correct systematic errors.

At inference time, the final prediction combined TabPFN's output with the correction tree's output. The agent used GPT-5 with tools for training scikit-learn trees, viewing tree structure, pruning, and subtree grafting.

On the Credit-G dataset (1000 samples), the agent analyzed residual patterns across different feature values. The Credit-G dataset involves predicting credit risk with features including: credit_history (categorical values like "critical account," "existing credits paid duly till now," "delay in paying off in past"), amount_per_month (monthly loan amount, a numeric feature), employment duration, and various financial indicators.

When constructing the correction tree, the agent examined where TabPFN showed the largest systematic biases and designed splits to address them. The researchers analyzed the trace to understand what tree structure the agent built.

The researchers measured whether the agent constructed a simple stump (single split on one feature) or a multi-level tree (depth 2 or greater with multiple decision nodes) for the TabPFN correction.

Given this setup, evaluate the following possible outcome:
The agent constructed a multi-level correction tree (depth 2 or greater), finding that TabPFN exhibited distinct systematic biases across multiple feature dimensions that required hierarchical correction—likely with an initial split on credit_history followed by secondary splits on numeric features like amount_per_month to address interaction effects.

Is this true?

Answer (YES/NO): NO